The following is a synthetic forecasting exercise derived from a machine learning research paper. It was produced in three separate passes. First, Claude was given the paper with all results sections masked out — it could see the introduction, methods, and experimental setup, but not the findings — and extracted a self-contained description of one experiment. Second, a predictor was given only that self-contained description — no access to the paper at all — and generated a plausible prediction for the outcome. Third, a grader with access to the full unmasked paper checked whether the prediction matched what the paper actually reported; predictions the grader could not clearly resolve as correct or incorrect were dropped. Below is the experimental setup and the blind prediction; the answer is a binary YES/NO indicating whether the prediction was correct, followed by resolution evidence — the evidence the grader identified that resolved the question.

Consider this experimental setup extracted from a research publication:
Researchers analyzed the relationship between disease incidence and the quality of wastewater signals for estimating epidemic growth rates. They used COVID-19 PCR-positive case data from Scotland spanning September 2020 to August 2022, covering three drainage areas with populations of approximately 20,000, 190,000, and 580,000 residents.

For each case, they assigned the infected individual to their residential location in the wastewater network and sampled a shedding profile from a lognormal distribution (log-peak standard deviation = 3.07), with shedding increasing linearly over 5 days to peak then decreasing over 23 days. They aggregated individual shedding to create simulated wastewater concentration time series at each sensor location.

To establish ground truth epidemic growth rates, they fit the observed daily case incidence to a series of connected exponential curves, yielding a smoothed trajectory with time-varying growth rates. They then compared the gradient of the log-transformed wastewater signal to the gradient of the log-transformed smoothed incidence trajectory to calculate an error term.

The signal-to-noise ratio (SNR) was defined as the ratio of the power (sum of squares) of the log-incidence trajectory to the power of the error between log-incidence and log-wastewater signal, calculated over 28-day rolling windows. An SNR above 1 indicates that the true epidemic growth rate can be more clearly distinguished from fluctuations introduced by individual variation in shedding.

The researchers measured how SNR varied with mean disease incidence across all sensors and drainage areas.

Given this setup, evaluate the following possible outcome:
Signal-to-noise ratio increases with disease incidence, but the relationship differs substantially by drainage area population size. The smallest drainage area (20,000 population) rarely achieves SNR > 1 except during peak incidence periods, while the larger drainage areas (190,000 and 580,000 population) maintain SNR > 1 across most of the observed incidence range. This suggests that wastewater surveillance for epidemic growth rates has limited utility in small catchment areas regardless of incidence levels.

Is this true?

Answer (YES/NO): NO